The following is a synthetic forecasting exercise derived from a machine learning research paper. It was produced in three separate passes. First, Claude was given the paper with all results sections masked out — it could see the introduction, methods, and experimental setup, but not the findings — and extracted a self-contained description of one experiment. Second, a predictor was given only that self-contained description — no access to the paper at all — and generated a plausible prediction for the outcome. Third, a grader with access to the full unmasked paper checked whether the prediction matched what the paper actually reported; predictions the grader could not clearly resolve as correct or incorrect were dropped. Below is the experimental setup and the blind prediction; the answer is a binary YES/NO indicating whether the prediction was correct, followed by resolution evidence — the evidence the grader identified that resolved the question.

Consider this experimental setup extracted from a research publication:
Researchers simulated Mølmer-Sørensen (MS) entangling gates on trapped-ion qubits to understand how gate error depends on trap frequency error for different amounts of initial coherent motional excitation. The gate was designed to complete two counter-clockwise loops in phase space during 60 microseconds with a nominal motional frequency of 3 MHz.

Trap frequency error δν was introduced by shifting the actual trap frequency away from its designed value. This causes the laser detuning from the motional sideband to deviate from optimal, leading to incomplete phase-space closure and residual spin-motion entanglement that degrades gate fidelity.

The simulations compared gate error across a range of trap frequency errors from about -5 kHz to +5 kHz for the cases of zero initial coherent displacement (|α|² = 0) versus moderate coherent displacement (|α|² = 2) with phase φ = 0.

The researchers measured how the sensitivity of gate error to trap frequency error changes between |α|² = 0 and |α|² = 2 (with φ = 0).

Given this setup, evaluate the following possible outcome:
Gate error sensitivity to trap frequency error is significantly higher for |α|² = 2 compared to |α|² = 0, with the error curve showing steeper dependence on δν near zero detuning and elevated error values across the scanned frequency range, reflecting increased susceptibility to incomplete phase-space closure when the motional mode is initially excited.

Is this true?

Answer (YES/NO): YES